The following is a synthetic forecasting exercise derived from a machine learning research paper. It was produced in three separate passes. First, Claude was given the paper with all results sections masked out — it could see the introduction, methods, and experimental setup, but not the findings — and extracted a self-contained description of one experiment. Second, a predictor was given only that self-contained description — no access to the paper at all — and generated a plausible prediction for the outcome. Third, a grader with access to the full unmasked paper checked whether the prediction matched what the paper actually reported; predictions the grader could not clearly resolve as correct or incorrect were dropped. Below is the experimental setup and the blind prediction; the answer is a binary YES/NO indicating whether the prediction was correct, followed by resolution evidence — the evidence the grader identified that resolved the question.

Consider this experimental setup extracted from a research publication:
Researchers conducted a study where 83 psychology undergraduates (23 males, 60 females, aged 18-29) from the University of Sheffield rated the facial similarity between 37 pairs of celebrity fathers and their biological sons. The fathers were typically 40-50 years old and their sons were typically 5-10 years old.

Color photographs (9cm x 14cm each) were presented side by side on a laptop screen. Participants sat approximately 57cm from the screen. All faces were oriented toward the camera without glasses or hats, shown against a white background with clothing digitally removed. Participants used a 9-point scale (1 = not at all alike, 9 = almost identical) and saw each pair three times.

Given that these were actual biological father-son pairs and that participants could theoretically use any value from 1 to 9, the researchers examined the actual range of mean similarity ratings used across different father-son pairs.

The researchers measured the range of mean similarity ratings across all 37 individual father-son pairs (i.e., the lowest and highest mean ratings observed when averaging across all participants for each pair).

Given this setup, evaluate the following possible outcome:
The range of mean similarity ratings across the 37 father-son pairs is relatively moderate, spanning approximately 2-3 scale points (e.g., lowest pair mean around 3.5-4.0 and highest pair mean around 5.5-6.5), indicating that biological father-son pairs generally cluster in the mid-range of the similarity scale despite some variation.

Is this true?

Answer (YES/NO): NO